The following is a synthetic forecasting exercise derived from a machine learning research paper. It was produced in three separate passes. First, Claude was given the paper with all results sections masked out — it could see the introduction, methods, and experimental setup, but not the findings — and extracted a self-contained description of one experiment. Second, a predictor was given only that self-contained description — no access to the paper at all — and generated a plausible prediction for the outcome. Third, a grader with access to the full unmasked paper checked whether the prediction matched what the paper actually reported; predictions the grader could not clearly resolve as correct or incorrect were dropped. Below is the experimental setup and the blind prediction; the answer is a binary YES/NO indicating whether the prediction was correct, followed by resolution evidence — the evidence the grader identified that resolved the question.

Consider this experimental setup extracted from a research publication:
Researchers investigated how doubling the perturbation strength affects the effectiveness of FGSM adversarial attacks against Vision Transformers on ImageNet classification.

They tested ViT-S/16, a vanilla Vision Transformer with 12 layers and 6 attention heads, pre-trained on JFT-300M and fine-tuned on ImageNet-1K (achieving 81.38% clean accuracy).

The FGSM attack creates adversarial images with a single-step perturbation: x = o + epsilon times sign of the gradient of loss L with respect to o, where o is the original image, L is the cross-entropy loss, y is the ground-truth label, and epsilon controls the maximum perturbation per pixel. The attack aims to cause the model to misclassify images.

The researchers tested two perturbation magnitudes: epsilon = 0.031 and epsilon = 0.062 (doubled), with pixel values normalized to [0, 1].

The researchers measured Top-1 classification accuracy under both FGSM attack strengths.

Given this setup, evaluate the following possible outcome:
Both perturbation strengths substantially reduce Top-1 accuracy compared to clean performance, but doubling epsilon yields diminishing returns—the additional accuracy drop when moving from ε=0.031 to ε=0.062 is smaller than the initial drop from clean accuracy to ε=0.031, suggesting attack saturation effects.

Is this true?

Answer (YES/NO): NO